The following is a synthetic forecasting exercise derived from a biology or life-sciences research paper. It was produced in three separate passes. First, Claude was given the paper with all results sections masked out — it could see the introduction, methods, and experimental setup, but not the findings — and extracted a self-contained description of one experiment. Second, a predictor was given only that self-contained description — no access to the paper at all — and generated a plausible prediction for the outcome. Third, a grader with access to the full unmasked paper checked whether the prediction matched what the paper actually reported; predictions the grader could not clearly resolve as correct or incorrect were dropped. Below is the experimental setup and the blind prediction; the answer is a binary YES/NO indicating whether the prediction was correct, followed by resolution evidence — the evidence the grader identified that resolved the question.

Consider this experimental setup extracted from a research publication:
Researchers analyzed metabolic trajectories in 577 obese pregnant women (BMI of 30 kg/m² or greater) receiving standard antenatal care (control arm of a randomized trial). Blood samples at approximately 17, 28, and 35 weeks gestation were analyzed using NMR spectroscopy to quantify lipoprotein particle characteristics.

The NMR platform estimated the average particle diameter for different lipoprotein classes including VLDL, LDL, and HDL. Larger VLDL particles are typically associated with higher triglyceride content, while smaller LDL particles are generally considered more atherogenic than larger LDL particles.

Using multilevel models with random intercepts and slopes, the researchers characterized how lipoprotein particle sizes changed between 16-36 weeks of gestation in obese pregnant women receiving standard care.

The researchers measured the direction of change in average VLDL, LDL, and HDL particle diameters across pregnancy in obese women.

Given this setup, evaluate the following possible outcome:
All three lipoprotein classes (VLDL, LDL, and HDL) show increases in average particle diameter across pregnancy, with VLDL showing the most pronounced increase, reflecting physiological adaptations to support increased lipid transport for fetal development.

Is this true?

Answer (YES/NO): NO